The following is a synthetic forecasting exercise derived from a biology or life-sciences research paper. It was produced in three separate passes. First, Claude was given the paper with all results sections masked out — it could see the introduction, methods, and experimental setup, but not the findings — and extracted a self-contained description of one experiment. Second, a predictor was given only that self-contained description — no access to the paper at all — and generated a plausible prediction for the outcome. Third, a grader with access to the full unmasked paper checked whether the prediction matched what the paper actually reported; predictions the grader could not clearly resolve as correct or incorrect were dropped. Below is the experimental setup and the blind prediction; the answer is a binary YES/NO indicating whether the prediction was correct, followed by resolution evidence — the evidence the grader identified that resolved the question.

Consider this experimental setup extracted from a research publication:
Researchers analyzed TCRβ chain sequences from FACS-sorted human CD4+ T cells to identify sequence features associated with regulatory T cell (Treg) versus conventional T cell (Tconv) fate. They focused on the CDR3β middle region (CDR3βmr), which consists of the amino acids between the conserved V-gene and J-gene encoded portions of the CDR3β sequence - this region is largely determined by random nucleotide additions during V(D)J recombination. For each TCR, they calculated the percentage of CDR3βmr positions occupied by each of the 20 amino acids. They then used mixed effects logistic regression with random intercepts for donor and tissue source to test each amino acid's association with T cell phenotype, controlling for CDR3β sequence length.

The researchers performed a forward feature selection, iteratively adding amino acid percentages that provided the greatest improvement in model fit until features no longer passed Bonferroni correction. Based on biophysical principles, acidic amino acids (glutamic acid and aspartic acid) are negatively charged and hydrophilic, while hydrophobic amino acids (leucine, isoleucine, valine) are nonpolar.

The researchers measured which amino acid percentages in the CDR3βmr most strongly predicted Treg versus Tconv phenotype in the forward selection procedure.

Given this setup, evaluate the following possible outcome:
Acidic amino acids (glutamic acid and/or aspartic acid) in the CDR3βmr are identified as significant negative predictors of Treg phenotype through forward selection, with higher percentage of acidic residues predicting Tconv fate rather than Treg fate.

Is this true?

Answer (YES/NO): YES